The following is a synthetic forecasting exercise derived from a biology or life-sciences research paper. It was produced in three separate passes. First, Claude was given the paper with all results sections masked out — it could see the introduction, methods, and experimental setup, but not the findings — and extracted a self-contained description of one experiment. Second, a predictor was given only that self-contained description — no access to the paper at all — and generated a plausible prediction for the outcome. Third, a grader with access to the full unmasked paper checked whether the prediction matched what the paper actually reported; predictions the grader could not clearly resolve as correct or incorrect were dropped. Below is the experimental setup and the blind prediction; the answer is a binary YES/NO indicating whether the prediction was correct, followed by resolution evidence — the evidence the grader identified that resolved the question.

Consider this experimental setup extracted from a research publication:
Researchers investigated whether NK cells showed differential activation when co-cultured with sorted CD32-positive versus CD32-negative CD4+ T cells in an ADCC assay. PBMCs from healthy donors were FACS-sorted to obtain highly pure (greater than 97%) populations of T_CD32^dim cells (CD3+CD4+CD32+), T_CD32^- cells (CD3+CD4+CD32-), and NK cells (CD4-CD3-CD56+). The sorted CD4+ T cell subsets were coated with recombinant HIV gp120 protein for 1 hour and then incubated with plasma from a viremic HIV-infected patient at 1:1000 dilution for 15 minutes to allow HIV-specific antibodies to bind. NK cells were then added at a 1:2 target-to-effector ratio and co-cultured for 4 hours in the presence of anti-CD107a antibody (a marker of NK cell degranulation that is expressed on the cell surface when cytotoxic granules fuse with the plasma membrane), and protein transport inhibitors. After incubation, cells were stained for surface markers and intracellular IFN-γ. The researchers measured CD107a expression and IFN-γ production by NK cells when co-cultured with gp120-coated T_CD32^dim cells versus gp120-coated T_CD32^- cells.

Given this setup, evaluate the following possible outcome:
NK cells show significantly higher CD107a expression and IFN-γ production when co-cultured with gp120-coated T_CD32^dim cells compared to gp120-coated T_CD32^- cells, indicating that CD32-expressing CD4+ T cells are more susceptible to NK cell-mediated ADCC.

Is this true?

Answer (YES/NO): NO